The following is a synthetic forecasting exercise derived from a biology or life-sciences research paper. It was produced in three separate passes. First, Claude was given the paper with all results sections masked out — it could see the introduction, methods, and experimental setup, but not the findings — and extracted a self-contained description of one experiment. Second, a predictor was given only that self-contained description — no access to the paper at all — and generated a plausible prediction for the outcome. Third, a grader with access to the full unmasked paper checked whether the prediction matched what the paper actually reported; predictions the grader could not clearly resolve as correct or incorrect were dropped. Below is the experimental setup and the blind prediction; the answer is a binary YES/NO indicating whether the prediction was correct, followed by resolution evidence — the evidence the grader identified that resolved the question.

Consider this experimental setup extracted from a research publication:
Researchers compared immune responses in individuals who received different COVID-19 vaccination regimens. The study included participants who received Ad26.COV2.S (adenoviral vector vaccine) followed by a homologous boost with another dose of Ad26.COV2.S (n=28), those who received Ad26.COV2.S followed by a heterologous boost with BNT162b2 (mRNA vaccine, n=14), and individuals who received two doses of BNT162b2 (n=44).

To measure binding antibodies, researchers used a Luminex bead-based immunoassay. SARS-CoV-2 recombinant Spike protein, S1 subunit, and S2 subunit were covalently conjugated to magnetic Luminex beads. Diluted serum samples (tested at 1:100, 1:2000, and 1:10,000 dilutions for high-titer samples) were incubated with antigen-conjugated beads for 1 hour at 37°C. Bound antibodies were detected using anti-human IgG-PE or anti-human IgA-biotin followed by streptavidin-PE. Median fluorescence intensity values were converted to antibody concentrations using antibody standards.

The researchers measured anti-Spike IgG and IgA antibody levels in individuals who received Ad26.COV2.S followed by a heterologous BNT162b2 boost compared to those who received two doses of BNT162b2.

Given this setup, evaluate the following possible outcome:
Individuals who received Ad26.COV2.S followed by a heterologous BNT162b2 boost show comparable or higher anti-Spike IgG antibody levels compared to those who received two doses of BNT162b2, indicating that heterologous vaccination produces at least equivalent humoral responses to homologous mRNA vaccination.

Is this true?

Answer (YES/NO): YES